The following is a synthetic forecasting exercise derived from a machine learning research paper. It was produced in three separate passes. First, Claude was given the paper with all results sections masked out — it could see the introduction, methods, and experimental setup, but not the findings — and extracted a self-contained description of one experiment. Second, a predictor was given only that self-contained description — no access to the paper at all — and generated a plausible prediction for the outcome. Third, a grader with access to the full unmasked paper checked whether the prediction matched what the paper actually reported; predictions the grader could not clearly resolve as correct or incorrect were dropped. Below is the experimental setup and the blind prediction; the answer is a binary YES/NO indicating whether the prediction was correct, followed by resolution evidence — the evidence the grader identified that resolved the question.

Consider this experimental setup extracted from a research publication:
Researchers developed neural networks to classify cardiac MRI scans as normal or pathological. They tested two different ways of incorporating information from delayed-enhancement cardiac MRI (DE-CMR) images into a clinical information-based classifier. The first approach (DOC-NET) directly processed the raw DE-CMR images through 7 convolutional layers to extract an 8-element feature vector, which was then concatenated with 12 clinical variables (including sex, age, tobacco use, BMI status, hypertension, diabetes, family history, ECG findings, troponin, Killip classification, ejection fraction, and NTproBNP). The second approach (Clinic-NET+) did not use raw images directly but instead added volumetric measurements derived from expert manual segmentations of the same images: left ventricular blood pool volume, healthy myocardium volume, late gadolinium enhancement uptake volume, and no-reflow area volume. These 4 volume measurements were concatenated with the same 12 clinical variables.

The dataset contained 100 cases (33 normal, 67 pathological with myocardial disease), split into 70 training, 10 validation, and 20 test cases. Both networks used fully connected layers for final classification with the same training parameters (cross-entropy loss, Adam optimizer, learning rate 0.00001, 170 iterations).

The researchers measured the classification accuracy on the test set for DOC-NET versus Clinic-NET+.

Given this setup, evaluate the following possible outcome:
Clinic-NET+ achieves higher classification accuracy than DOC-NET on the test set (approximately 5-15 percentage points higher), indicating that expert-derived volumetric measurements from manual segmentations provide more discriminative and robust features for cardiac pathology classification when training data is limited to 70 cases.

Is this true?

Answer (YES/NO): YES